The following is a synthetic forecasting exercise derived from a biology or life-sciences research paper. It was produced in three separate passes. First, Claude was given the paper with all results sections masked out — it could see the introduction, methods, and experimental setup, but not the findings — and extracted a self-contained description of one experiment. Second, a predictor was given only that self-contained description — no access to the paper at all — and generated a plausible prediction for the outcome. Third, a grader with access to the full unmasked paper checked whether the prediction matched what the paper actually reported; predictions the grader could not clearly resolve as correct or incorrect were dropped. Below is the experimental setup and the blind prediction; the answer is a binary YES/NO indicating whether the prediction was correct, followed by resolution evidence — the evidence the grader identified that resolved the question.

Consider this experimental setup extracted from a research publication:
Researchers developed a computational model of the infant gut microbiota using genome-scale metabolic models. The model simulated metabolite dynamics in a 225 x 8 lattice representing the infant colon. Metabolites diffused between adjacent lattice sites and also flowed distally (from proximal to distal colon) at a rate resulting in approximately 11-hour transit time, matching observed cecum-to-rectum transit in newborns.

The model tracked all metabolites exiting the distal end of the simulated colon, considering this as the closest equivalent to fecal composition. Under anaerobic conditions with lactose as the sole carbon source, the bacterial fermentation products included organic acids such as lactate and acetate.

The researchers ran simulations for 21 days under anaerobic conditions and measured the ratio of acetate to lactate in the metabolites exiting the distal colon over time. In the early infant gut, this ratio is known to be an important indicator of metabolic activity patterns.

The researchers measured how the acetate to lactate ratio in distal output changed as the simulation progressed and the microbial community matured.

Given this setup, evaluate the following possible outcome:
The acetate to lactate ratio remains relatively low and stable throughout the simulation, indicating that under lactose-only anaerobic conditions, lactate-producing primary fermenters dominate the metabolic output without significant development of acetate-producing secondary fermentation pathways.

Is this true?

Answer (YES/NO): NO